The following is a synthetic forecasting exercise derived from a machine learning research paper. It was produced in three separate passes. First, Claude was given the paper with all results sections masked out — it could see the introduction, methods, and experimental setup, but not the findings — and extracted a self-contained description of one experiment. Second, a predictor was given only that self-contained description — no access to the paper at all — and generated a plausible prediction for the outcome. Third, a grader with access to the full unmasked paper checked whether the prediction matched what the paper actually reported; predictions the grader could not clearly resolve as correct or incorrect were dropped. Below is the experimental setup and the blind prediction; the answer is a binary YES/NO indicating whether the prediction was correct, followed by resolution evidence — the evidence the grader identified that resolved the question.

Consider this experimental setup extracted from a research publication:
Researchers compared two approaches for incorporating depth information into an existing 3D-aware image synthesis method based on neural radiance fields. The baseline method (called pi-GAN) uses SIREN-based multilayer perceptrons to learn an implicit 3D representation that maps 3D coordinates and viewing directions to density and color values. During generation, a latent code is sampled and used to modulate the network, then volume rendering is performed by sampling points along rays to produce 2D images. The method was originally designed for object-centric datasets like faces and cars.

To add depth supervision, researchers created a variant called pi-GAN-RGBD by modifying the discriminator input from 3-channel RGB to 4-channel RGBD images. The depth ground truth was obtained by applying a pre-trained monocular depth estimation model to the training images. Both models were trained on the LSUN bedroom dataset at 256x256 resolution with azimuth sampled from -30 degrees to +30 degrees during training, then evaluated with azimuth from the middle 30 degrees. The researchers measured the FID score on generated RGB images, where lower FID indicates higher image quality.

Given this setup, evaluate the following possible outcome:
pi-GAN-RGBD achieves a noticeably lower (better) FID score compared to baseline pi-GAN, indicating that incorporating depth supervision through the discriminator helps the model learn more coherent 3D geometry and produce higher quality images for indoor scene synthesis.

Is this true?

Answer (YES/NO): NO